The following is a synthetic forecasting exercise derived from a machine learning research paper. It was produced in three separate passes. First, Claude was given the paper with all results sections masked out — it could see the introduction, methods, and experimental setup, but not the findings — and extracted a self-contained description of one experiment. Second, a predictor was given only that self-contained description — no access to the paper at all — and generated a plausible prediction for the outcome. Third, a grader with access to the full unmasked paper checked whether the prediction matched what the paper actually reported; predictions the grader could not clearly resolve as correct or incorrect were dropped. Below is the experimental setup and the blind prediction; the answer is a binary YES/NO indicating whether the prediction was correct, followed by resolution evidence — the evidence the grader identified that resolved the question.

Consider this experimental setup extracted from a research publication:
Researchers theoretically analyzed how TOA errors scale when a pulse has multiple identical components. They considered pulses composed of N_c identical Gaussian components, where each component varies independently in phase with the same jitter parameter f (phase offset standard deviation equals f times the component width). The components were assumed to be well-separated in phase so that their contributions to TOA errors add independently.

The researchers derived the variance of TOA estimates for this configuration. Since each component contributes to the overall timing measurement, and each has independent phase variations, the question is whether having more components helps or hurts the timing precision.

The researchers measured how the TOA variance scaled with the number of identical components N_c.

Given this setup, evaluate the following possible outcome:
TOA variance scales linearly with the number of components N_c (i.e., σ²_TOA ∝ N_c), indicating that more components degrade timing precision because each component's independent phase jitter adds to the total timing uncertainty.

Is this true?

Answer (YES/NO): NO